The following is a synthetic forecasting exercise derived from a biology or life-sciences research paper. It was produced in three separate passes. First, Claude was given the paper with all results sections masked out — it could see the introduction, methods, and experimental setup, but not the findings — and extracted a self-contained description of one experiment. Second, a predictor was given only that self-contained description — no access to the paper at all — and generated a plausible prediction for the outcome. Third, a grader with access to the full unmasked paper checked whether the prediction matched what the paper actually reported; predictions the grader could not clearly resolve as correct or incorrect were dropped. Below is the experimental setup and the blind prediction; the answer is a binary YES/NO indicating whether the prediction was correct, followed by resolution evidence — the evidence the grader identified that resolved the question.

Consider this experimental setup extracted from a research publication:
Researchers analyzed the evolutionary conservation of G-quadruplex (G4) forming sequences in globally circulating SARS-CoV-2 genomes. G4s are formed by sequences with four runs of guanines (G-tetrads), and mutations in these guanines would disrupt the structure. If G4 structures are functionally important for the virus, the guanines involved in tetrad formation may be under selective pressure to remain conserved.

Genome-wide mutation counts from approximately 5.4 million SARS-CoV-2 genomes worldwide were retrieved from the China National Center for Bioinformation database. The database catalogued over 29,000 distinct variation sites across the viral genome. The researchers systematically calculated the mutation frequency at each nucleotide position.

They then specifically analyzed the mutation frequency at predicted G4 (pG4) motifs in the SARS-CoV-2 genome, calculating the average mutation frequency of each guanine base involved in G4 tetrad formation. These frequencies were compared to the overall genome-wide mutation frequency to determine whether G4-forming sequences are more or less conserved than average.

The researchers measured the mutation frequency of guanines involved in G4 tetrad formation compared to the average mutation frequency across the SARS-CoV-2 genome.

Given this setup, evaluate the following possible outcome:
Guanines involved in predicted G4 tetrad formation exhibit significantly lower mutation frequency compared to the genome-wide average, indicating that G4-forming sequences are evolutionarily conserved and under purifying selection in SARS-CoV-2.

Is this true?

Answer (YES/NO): YES